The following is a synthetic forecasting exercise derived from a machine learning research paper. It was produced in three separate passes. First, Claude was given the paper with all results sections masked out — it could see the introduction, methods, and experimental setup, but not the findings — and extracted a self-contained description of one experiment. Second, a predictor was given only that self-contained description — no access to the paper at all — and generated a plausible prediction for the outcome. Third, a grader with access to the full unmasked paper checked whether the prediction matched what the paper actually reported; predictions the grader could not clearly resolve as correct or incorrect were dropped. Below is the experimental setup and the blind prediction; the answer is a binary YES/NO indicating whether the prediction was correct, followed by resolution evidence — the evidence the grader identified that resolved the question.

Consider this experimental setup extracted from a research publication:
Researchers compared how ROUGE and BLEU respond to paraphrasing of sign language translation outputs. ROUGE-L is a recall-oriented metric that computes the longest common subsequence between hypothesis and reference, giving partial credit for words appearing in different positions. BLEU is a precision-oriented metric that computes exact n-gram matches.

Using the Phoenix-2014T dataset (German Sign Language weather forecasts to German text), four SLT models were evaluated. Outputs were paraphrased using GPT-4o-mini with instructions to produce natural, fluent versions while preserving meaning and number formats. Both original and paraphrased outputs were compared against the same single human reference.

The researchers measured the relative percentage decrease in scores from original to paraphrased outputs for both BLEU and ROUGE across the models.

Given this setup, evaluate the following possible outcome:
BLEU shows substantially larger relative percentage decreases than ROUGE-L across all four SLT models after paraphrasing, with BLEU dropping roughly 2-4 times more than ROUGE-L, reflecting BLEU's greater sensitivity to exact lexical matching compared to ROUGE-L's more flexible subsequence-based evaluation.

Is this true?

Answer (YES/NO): YES